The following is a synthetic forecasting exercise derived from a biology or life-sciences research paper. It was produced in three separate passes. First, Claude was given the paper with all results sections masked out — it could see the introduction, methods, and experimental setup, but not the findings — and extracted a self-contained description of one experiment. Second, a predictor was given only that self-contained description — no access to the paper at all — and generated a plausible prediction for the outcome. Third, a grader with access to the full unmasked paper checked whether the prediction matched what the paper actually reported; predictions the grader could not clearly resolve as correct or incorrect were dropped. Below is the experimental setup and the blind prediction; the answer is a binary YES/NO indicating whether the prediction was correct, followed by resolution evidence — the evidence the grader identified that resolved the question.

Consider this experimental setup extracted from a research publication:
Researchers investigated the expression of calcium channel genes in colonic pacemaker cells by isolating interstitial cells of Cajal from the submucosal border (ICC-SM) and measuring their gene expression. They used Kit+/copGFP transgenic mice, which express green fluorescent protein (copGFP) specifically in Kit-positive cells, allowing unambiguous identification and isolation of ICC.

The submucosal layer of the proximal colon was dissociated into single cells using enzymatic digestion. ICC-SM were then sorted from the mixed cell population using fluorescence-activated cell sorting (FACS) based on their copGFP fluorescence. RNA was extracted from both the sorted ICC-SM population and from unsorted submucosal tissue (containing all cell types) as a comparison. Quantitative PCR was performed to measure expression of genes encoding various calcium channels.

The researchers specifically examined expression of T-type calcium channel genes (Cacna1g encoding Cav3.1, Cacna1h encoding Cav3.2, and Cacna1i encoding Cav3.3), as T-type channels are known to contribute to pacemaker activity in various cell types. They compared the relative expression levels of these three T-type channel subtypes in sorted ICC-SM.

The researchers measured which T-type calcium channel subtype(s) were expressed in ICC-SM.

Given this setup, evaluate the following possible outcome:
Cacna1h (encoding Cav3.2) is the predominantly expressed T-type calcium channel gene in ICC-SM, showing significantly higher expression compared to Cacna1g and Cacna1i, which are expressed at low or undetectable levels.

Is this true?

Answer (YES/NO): YES